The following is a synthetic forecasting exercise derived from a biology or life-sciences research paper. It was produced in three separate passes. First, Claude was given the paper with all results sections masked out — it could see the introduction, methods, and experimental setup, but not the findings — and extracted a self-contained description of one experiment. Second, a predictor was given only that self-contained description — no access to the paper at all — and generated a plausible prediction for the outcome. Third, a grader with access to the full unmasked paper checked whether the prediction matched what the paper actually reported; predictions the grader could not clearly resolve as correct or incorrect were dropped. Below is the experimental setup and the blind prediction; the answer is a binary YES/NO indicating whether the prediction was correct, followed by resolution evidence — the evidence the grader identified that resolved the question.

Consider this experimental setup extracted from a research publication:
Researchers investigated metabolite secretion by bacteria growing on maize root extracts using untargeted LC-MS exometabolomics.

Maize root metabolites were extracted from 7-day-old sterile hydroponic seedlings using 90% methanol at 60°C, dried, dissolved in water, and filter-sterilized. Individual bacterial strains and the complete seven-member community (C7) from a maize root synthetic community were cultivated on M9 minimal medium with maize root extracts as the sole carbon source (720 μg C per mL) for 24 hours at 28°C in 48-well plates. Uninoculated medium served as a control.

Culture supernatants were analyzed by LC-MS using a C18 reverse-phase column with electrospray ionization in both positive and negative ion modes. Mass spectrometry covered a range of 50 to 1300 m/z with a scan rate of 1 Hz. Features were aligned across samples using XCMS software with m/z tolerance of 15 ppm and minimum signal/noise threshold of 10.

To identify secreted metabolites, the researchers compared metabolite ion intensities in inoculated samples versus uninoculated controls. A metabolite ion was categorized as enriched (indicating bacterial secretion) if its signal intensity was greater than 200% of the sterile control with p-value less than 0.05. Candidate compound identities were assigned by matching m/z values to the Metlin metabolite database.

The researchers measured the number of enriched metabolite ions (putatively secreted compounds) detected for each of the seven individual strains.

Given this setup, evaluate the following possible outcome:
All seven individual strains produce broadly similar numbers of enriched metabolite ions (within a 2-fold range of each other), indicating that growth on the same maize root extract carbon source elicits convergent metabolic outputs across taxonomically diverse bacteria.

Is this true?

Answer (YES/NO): NO